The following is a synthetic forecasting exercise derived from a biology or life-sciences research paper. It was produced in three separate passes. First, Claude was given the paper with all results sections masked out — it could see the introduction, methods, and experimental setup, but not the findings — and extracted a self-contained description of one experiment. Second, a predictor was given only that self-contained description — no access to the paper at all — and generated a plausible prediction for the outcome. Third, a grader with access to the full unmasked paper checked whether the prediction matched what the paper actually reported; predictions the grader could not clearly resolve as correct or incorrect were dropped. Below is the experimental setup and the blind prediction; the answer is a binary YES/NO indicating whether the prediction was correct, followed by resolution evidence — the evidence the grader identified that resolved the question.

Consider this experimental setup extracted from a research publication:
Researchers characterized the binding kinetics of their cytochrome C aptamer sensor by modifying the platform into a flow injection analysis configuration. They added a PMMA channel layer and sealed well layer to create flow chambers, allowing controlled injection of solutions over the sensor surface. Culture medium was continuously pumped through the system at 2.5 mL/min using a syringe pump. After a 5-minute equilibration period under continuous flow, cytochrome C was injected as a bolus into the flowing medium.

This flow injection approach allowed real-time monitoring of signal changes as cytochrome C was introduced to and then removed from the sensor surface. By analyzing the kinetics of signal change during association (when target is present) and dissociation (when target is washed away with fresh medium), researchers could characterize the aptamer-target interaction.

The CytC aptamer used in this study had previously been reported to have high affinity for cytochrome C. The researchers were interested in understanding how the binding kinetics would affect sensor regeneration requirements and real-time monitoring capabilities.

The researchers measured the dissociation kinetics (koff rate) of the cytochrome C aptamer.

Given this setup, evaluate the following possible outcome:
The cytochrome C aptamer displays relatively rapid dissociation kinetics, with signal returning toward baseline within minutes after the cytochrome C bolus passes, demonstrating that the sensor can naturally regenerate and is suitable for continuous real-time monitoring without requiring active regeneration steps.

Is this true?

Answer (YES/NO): NO